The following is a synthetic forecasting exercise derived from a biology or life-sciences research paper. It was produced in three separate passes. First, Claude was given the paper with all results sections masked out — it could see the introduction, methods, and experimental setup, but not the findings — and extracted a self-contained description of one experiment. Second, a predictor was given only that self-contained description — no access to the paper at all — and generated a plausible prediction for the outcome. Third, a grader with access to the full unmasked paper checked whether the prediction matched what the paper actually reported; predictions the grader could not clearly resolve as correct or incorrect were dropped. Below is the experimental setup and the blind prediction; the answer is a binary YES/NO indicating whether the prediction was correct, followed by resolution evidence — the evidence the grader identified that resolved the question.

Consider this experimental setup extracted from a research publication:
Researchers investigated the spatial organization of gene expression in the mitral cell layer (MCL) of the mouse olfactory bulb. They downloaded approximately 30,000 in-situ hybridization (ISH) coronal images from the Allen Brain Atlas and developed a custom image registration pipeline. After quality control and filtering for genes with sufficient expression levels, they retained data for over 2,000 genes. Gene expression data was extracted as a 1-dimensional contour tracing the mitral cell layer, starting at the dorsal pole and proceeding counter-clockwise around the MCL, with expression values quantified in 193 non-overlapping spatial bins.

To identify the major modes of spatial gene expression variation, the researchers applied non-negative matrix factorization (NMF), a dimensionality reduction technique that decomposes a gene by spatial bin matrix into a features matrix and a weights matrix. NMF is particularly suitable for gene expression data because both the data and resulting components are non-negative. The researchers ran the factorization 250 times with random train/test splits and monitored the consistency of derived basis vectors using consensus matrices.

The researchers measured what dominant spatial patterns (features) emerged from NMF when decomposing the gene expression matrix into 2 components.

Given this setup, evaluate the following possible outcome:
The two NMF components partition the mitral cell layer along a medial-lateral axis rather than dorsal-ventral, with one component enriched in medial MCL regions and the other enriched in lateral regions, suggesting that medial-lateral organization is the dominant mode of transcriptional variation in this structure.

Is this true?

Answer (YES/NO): NO